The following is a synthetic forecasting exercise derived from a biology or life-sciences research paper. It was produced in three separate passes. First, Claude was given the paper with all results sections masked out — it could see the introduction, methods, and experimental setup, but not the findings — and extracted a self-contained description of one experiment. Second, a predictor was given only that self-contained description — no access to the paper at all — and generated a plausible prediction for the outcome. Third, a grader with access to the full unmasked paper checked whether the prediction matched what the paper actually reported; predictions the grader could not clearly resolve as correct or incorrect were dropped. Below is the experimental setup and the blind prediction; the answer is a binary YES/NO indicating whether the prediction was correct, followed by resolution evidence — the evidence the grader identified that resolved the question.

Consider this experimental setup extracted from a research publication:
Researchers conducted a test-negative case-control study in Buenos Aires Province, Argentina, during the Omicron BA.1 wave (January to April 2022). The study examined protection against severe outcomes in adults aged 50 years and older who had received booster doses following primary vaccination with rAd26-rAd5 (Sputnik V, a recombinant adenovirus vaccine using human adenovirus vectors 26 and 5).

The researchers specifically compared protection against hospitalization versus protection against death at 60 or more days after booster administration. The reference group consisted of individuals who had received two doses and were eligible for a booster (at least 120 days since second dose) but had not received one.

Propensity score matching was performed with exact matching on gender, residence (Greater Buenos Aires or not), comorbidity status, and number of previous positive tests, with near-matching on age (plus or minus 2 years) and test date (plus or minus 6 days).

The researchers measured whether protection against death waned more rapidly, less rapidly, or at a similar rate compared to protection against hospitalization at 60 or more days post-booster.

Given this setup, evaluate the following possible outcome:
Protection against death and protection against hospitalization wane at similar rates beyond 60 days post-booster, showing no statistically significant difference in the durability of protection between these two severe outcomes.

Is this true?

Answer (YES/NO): YES